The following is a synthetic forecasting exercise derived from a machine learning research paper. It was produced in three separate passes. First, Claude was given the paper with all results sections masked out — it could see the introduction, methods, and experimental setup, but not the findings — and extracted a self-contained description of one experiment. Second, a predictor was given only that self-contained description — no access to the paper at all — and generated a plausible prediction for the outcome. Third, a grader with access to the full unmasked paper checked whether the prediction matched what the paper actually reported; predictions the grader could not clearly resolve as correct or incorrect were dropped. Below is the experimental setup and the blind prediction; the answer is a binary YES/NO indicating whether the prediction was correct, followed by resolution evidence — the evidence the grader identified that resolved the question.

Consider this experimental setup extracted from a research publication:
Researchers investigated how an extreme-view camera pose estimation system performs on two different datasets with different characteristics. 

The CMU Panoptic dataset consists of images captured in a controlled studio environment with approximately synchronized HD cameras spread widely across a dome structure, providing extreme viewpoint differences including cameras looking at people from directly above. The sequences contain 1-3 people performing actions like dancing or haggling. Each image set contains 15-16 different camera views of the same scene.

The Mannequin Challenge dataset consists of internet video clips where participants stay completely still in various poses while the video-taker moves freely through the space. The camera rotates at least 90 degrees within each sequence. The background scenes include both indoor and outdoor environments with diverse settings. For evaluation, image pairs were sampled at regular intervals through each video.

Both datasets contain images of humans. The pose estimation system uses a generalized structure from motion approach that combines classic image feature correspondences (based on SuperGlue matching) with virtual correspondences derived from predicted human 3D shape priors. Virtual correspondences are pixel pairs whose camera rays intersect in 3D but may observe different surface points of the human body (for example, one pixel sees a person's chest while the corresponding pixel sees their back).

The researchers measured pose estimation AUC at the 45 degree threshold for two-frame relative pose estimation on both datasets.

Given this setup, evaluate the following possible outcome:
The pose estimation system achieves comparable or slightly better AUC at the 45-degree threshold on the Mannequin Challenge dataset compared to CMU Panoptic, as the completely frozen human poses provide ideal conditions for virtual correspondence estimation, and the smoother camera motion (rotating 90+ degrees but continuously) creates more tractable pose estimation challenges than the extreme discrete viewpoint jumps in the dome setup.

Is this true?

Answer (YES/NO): NO